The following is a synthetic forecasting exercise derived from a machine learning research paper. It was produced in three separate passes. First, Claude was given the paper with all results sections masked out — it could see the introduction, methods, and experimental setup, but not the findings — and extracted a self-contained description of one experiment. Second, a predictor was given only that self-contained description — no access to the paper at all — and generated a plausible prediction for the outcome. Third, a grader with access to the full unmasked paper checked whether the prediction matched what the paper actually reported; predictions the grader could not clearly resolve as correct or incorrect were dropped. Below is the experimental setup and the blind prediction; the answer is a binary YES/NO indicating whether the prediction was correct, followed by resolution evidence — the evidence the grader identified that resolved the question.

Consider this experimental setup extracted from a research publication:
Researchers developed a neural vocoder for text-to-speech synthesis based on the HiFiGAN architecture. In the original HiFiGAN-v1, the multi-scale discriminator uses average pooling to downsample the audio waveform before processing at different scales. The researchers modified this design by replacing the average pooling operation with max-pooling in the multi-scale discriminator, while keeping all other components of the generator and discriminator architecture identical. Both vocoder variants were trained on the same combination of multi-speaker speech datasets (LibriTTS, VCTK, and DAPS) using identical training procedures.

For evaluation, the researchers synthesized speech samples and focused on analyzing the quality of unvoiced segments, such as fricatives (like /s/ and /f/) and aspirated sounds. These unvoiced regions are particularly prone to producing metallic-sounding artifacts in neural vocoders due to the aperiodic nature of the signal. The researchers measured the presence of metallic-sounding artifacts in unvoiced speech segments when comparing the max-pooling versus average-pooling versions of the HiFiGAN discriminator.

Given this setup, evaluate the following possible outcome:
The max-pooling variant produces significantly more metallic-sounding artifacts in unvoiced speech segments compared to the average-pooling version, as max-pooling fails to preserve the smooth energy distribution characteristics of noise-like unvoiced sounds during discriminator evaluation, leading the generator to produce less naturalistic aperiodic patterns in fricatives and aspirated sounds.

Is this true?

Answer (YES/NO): NO